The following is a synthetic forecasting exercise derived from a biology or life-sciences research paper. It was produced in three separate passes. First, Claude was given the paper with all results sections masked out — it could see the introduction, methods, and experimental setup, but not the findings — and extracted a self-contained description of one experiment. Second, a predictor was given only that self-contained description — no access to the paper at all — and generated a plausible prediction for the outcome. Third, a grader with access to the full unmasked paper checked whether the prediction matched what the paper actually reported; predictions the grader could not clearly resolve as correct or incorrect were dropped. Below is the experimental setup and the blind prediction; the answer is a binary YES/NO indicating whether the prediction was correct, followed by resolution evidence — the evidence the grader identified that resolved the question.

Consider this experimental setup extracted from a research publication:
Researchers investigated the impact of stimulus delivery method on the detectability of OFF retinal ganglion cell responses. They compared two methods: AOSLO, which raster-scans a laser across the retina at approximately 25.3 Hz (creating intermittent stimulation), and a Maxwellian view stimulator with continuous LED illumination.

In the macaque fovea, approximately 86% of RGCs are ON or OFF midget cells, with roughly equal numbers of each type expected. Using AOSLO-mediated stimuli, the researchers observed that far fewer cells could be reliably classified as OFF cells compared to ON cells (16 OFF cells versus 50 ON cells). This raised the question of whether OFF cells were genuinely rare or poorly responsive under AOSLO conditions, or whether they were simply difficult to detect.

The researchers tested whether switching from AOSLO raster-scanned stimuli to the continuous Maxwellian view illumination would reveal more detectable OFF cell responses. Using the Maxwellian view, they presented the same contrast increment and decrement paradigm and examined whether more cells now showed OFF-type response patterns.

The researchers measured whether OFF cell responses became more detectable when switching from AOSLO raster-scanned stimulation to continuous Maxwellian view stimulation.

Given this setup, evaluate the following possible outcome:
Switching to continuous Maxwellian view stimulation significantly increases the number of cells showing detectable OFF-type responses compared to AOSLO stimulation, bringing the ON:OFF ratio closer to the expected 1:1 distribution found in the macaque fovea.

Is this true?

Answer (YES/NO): YES